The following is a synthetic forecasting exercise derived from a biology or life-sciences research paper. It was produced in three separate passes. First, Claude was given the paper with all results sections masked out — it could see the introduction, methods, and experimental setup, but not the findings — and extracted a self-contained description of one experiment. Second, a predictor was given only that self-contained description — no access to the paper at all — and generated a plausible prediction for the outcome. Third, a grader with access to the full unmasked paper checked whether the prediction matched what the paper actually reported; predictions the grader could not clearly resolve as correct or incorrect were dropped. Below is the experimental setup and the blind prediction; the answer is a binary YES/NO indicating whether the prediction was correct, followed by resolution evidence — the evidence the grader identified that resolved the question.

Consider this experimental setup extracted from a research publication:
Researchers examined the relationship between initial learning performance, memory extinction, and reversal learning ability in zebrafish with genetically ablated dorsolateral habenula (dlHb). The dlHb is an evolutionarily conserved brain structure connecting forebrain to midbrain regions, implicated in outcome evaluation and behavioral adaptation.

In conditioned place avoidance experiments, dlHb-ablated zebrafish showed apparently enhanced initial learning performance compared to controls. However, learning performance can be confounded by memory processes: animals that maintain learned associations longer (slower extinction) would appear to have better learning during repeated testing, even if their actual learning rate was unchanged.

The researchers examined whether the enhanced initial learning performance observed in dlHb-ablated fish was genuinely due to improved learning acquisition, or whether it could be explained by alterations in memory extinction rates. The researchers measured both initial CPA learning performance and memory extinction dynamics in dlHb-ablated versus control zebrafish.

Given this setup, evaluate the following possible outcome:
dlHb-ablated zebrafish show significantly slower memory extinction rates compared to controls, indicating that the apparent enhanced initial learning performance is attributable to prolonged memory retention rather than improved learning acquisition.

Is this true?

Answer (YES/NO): YES